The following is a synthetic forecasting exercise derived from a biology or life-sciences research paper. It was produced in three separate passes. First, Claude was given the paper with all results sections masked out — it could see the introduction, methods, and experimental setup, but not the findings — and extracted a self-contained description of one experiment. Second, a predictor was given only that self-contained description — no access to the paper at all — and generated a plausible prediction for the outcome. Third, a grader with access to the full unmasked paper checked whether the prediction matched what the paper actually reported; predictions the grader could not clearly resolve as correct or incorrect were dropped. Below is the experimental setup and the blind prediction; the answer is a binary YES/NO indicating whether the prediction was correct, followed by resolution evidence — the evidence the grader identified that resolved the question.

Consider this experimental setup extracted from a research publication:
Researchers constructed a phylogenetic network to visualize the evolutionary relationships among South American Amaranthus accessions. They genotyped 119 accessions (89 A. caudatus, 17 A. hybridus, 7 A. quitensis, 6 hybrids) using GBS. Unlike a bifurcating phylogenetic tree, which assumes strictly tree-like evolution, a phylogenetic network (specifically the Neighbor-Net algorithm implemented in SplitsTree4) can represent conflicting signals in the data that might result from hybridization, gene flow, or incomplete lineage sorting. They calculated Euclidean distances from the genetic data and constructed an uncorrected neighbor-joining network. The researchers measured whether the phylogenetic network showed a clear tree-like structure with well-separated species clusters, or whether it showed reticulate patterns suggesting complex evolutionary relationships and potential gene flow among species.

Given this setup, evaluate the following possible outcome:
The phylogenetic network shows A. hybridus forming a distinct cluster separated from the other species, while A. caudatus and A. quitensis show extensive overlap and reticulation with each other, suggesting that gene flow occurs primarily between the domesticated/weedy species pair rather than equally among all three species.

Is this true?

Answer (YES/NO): NO